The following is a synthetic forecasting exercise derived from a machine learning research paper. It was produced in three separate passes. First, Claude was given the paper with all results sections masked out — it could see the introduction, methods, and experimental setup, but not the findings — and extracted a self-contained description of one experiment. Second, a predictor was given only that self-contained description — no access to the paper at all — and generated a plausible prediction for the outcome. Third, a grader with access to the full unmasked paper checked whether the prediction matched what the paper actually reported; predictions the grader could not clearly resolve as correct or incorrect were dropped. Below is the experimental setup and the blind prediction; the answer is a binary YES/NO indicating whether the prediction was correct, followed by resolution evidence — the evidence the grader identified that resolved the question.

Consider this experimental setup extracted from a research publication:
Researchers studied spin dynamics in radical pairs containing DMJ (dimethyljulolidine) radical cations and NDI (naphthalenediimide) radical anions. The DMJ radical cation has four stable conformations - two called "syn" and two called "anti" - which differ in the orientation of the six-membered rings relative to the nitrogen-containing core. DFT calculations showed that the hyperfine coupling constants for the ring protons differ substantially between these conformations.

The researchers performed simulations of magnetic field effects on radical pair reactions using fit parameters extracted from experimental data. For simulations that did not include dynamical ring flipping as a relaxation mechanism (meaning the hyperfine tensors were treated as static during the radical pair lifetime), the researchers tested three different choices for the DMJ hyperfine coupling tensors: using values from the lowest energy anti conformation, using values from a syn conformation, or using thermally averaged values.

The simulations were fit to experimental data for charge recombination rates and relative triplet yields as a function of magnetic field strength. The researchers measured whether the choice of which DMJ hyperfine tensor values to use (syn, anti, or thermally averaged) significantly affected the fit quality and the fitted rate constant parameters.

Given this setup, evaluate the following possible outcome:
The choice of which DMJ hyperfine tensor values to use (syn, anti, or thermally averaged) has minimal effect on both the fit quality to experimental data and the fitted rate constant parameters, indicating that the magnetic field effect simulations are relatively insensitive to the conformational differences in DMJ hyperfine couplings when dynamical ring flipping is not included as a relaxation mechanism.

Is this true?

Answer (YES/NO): YES